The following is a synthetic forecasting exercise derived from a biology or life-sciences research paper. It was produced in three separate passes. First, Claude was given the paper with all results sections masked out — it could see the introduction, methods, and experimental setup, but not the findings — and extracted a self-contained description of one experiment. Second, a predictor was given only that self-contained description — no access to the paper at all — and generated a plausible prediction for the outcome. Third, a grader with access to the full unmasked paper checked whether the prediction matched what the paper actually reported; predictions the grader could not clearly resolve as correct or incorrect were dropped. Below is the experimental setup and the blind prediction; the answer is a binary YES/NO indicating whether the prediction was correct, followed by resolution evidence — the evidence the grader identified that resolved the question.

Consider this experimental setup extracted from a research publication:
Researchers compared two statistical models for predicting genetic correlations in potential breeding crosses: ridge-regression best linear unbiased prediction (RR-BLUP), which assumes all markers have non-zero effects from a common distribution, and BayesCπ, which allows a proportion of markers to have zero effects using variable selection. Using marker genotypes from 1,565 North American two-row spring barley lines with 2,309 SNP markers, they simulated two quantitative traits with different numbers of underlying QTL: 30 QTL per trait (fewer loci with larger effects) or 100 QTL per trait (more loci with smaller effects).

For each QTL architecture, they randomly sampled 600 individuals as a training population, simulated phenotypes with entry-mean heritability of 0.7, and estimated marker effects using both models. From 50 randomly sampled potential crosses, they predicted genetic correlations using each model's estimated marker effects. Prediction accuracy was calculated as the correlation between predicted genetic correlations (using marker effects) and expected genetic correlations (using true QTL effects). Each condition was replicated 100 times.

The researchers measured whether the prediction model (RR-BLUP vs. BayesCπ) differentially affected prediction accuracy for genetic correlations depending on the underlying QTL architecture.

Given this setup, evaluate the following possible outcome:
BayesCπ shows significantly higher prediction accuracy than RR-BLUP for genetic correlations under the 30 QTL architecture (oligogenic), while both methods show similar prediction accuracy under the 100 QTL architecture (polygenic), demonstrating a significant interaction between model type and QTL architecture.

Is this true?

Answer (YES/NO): NO